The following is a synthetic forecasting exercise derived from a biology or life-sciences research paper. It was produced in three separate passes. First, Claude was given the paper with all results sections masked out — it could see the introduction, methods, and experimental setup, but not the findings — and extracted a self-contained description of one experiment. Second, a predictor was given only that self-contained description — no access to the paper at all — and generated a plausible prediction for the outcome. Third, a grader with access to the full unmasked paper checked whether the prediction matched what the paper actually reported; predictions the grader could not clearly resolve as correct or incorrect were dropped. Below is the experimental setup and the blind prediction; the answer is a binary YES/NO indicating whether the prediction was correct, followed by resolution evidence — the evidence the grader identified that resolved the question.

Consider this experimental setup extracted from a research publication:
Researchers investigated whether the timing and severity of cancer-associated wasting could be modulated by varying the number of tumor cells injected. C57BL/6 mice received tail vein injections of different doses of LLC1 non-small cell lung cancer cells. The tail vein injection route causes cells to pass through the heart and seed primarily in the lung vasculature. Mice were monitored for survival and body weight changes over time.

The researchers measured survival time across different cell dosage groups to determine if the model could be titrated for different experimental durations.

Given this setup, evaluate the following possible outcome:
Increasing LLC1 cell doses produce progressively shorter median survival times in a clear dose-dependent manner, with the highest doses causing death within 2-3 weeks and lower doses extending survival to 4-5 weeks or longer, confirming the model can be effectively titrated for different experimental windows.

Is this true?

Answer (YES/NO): NO